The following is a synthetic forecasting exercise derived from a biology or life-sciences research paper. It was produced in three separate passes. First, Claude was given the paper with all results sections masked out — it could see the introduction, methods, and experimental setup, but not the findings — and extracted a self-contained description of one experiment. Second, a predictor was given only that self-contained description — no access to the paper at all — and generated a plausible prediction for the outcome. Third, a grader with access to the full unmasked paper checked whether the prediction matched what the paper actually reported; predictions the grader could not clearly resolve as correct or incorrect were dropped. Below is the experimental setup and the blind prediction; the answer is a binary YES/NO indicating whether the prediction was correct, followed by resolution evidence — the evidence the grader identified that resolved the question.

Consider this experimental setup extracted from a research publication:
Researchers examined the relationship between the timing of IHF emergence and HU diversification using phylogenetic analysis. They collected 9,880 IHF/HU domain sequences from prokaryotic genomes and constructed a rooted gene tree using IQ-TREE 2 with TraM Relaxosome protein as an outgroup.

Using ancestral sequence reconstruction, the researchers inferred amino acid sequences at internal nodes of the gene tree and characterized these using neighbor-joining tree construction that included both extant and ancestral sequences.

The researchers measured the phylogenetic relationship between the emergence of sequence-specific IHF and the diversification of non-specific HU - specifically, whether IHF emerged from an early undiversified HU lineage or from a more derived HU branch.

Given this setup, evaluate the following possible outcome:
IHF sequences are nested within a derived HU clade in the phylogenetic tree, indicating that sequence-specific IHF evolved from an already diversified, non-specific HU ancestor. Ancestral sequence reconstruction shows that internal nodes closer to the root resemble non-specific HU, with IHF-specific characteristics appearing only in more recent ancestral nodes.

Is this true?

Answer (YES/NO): YES